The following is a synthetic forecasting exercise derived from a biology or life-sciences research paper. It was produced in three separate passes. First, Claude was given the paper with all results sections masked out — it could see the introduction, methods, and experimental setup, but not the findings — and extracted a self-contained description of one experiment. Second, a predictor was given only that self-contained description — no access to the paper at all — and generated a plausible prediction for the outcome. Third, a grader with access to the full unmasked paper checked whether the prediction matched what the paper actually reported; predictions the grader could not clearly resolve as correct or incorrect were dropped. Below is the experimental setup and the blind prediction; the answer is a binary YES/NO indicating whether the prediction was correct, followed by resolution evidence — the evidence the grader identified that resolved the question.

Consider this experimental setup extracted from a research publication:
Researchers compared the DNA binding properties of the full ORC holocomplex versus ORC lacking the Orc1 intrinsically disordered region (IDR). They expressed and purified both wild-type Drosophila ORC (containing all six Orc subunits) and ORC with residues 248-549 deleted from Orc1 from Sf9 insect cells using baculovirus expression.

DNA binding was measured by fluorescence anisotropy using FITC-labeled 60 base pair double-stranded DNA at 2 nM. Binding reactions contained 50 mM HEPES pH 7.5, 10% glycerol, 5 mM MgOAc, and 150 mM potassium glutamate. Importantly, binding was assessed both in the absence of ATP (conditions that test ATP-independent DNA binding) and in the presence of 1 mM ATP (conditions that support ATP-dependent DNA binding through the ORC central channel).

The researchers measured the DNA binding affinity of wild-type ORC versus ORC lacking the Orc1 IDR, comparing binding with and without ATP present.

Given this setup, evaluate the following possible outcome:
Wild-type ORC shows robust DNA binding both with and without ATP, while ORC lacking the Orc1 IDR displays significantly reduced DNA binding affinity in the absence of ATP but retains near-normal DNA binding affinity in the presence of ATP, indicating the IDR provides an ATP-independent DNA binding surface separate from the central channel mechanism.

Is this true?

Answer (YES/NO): YES